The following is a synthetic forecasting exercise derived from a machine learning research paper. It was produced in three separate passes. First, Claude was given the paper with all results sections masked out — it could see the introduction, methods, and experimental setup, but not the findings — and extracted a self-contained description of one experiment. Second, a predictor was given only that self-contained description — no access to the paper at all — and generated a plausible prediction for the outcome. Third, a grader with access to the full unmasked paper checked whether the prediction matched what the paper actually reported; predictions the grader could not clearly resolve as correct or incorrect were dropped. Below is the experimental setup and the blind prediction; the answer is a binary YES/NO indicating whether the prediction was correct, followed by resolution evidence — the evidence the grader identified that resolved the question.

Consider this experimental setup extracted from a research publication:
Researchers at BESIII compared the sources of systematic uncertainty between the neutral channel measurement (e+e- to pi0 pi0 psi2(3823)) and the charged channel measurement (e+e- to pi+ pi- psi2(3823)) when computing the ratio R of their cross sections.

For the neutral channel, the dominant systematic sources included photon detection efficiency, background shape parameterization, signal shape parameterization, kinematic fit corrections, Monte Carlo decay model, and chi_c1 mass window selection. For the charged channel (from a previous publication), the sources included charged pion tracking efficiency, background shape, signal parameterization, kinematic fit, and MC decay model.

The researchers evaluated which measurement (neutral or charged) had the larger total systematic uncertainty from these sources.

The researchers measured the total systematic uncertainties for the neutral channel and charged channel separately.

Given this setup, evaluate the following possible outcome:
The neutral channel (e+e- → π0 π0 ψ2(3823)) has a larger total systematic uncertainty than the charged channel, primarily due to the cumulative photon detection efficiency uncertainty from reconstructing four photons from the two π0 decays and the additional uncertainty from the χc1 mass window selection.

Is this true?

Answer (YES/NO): NO